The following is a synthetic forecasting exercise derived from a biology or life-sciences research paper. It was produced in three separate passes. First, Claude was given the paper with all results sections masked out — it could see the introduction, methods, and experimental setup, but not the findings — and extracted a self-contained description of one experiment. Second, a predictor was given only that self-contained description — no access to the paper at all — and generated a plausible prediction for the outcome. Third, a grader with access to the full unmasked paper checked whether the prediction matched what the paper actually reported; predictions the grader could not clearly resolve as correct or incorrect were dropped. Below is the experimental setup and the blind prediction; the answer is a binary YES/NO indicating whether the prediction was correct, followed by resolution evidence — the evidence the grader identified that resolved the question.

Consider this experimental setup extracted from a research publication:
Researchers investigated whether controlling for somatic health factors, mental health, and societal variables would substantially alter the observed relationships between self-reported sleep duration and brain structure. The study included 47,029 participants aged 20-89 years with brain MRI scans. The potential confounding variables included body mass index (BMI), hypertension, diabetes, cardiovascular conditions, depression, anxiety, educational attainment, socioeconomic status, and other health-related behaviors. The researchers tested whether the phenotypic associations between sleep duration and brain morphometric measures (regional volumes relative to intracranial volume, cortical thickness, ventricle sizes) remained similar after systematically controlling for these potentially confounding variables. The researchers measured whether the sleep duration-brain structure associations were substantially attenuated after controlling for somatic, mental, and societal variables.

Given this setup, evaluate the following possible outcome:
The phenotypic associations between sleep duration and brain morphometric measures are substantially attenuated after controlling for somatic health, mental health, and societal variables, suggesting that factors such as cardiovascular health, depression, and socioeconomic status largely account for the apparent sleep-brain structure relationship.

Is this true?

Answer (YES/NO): NO